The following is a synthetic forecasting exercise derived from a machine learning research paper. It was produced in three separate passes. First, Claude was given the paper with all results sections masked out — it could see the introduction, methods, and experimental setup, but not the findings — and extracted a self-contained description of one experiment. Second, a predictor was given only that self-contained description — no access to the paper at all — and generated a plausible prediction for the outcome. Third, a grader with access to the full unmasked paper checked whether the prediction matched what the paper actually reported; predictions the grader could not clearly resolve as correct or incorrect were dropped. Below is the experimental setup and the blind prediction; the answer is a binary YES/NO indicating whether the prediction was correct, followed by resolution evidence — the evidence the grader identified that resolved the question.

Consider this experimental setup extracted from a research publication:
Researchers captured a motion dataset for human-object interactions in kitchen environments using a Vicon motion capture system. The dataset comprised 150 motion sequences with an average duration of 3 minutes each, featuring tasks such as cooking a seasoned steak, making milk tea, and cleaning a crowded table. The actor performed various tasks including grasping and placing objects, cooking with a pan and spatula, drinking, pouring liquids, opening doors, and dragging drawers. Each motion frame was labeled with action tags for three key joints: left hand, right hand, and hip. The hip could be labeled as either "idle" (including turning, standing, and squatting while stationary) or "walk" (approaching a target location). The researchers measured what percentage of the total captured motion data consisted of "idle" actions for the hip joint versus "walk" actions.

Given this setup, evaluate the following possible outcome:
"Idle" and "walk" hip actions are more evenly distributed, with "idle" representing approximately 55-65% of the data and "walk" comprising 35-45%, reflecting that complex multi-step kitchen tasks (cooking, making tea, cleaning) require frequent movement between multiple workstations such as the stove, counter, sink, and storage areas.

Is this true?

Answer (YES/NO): NO